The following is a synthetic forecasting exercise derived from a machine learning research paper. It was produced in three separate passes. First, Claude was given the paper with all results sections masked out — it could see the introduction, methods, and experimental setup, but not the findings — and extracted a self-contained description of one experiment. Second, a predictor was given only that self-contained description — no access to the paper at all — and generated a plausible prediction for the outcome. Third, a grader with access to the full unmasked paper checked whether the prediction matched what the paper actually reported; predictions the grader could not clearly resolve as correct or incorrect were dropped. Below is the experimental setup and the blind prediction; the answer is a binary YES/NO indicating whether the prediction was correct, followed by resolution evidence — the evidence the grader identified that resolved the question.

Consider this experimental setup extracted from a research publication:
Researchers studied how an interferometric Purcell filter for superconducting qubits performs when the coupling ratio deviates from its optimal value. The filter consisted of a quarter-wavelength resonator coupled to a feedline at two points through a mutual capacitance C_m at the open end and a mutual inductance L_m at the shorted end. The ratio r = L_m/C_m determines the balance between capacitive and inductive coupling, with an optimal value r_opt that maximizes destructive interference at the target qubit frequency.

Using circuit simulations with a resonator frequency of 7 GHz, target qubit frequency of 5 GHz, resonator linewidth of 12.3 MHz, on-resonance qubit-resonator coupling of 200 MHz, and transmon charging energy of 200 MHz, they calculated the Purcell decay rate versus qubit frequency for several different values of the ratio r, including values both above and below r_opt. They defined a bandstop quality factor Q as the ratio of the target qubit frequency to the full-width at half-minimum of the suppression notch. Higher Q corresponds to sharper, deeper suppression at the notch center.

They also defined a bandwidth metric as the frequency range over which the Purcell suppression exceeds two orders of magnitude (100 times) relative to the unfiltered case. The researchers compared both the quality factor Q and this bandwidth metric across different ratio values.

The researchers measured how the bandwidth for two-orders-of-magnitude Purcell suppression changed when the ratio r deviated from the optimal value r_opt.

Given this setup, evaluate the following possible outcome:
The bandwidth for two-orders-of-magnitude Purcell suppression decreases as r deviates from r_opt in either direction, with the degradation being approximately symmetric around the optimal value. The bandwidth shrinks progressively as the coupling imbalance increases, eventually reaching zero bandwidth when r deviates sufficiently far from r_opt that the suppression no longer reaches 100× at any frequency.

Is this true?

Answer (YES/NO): NO